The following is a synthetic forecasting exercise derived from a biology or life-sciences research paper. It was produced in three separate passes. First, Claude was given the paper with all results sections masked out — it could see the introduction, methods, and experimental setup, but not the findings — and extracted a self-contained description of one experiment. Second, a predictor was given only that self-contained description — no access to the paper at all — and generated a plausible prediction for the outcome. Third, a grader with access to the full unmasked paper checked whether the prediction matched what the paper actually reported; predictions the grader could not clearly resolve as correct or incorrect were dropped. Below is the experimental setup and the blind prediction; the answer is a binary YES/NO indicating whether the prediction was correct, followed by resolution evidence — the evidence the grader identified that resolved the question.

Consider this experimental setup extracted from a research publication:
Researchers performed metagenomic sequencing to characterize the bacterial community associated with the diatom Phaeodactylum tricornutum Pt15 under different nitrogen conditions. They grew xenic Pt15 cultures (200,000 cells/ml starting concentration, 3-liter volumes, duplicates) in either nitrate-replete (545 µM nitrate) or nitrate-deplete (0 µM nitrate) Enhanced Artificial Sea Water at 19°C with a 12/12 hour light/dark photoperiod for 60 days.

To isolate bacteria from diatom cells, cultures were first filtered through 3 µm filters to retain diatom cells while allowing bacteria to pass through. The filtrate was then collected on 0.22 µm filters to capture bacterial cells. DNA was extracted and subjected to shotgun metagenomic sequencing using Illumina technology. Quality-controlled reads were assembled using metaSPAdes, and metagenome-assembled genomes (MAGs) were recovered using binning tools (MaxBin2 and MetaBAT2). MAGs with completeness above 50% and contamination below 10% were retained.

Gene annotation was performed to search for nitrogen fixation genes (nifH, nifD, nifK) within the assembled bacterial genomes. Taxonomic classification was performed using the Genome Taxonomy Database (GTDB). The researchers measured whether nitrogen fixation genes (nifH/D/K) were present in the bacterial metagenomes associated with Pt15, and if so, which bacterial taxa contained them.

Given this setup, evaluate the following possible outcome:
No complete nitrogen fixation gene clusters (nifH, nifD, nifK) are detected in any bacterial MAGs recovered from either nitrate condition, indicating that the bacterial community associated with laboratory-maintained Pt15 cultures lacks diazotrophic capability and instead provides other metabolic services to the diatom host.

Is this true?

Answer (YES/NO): NO